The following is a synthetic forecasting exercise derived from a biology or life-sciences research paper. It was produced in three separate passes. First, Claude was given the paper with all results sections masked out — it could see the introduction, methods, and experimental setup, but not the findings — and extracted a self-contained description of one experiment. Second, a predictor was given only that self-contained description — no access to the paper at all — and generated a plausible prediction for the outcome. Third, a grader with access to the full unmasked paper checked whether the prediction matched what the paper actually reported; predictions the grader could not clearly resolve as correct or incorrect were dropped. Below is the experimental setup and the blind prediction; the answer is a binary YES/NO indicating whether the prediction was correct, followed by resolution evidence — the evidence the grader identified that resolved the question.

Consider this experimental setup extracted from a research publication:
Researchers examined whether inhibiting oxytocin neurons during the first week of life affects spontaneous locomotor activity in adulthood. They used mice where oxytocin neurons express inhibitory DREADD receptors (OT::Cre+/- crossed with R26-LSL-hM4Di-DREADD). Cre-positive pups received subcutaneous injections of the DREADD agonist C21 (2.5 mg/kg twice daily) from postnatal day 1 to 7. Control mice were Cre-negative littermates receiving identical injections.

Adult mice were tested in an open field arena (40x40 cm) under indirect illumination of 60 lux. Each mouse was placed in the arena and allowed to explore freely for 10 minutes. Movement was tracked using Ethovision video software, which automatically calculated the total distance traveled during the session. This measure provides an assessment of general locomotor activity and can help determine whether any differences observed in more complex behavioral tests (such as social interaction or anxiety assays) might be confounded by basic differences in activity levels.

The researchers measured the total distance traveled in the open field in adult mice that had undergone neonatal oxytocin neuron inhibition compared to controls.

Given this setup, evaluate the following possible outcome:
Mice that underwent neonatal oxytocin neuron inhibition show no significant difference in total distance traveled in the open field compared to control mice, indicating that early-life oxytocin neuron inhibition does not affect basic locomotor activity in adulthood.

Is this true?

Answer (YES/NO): YES